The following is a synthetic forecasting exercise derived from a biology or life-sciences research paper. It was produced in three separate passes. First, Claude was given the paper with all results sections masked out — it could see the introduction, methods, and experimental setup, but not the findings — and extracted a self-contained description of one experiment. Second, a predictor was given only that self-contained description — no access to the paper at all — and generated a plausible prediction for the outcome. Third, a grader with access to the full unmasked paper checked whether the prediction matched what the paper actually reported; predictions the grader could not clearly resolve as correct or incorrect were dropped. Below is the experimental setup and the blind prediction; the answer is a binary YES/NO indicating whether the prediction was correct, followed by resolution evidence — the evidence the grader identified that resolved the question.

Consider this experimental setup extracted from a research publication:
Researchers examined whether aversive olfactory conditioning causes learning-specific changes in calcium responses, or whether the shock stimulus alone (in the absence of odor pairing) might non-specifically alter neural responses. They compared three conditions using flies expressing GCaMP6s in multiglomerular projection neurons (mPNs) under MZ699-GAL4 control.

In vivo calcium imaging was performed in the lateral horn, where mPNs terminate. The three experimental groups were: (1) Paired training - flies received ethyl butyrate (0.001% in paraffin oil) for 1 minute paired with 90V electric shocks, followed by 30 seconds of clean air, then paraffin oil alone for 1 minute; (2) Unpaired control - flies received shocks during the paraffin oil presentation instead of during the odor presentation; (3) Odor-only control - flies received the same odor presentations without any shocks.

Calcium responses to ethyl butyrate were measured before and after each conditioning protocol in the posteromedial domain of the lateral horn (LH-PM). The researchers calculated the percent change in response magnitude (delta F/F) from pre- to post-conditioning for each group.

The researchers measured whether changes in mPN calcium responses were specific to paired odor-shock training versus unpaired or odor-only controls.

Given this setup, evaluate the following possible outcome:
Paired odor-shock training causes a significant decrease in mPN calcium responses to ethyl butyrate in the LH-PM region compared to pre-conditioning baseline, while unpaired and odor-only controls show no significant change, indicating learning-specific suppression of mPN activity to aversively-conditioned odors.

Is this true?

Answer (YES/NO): YES